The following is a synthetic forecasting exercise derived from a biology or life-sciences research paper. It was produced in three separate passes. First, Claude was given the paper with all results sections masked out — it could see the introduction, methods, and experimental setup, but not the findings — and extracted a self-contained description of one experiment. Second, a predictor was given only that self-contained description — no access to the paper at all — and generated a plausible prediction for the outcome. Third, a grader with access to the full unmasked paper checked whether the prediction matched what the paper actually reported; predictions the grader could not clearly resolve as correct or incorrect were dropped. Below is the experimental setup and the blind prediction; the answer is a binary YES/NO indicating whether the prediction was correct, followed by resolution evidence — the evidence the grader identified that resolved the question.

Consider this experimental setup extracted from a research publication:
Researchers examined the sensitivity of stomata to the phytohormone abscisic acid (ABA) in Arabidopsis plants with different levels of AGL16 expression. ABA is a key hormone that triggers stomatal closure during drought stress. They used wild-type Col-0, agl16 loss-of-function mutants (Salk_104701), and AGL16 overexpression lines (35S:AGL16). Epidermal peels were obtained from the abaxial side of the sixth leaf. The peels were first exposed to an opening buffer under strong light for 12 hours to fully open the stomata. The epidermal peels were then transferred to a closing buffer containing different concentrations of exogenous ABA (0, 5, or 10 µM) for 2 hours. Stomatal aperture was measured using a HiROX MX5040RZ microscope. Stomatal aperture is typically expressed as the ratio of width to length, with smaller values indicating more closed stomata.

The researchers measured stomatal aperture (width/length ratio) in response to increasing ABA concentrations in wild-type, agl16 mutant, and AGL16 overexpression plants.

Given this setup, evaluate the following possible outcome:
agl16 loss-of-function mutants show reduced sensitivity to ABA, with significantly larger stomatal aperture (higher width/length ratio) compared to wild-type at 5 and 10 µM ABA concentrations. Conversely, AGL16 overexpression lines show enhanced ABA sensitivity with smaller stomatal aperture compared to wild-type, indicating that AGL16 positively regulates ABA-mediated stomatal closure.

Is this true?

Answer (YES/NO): NO